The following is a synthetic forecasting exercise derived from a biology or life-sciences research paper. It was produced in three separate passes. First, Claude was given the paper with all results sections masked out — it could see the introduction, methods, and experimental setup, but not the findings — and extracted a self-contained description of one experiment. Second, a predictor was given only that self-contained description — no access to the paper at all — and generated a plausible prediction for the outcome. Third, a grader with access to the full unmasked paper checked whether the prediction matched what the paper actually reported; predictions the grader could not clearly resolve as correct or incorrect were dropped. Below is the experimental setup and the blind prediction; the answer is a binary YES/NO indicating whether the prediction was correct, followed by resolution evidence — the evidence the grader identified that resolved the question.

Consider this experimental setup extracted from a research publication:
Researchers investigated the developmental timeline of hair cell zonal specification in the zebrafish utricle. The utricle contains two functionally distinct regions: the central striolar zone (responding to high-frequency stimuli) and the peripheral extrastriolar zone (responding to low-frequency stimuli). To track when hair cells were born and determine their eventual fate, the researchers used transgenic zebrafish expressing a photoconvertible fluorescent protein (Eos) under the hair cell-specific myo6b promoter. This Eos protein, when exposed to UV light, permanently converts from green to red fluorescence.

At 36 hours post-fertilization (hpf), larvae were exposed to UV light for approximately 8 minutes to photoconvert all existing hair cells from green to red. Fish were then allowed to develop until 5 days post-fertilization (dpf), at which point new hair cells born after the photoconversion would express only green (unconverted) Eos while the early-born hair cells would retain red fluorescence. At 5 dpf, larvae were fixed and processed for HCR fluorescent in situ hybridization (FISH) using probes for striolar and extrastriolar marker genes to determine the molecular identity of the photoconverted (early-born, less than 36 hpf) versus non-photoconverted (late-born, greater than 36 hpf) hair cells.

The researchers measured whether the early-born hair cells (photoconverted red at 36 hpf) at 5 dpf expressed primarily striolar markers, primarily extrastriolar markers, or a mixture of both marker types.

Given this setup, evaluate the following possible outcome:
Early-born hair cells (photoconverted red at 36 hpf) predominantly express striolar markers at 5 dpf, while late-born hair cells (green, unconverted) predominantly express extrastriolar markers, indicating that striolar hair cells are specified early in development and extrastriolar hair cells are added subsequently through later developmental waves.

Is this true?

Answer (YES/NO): NO